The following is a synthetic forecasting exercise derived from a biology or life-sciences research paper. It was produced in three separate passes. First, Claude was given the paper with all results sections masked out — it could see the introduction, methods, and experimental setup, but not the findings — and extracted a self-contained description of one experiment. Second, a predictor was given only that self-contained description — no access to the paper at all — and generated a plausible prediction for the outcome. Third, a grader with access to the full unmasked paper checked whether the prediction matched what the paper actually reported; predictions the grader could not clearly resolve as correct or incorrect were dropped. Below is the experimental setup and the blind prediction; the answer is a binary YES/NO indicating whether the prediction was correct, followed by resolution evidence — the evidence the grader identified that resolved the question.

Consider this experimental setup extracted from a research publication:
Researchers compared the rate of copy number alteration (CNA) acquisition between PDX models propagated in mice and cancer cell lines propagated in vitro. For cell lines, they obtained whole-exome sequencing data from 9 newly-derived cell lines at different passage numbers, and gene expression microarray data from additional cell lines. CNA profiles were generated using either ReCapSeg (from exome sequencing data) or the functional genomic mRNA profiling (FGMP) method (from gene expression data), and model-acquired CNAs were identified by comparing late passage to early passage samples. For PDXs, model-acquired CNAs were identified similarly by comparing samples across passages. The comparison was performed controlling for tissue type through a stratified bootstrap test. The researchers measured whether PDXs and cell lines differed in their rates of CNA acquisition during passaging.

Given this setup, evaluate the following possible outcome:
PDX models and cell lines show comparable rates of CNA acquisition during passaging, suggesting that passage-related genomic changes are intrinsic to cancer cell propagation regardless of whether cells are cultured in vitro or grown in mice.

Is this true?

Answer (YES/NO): YES